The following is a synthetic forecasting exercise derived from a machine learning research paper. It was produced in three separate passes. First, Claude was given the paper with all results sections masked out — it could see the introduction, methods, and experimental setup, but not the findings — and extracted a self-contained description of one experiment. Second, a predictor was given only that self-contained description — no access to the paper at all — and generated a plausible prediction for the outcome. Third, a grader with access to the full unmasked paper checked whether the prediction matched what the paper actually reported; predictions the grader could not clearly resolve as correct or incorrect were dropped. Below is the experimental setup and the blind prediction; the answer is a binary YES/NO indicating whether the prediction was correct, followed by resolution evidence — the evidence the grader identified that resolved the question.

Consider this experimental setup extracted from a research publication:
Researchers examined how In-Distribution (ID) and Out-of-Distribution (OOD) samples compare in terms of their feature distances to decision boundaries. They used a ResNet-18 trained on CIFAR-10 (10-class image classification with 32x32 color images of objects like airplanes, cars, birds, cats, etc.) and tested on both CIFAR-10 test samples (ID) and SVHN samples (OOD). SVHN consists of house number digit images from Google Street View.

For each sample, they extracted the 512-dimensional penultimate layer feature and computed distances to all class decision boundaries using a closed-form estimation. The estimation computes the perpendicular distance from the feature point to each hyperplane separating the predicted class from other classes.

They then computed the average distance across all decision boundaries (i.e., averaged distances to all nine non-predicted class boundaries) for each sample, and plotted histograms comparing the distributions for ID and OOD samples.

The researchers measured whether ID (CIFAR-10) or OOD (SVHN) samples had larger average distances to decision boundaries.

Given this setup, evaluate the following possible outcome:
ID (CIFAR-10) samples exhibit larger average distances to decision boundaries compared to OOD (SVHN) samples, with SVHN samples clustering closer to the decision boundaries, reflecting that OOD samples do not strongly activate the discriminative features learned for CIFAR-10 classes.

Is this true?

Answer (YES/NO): YES